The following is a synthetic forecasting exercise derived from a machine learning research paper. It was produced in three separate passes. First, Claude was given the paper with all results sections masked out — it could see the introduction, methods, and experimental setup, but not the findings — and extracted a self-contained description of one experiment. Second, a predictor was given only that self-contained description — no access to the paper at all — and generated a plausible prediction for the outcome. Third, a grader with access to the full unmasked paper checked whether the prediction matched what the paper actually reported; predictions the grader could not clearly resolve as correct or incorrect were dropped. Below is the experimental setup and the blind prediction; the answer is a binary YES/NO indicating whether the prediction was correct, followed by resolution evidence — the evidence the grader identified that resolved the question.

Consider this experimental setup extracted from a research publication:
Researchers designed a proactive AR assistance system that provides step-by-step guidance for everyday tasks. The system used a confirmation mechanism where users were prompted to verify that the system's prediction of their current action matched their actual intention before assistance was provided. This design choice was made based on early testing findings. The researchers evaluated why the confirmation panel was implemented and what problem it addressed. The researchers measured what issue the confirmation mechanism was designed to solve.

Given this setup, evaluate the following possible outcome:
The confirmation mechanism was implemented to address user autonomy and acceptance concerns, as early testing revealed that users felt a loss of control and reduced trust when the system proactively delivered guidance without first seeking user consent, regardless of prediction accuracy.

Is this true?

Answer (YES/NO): NO